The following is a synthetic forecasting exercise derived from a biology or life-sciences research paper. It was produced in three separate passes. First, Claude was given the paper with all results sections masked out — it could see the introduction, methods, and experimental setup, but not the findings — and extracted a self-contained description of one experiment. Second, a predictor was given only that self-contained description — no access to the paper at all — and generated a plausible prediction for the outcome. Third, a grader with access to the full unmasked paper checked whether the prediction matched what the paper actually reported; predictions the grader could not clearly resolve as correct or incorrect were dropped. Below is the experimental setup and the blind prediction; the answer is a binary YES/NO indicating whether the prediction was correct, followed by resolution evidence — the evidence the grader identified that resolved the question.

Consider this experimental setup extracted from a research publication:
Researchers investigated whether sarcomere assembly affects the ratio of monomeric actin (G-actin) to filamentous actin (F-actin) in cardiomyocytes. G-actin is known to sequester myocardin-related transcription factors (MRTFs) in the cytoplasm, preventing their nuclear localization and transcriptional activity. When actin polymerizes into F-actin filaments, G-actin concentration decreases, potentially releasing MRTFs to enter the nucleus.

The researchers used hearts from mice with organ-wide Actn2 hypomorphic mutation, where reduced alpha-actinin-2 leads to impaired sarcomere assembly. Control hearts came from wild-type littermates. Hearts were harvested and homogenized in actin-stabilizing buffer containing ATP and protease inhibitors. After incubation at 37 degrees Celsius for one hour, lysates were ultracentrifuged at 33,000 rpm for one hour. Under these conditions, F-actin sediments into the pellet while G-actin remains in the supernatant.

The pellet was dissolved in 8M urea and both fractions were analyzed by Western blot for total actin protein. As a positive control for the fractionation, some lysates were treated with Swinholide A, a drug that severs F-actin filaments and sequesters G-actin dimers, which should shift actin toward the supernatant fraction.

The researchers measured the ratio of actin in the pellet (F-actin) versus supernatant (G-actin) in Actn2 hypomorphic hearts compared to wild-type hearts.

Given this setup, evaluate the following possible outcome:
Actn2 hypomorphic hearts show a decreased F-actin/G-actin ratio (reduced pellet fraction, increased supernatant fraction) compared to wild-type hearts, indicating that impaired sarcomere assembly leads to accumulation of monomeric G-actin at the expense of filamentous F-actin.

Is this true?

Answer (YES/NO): YES